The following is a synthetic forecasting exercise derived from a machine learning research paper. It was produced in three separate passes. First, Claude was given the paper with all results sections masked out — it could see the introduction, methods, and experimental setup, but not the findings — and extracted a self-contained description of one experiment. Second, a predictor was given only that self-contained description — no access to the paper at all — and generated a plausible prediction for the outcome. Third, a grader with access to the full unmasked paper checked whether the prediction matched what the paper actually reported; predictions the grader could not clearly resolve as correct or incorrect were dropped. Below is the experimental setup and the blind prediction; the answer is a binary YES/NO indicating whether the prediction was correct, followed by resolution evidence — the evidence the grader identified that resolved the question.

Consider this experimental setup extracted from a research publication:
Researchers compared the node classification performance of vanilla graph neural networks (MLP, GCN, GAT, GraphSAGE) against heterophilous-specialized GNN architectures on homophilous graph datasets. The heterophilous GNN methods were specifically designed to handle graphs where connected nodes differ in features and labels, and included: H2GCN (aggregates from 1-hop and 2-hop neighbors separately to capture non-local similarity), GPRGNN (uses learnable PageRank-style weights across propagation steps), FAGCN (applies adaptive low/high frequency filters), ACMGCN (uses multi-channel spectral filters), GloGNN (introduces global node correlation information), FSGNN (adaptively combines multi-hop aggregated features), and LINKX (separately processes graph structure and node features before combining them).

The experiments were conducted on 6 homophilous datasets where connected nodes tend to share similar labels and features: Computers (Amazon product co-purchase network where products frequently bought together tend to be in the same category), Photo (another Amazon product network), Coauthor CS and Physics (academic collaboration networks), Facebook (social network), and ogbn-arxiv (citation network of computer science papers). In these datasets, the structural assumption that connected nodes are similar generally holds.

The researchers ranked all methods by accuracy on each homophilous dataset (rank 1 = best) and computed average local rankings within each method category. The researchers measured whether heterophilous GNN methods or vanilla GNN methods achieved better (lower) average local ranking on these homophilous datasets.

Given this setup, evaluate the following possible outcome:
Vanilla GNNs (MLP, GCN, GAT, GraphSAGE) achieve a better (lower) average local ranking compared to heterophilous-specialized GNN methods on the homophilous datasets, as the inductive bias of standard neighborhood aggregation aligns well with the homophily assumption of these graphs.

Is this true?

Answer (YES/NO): NO